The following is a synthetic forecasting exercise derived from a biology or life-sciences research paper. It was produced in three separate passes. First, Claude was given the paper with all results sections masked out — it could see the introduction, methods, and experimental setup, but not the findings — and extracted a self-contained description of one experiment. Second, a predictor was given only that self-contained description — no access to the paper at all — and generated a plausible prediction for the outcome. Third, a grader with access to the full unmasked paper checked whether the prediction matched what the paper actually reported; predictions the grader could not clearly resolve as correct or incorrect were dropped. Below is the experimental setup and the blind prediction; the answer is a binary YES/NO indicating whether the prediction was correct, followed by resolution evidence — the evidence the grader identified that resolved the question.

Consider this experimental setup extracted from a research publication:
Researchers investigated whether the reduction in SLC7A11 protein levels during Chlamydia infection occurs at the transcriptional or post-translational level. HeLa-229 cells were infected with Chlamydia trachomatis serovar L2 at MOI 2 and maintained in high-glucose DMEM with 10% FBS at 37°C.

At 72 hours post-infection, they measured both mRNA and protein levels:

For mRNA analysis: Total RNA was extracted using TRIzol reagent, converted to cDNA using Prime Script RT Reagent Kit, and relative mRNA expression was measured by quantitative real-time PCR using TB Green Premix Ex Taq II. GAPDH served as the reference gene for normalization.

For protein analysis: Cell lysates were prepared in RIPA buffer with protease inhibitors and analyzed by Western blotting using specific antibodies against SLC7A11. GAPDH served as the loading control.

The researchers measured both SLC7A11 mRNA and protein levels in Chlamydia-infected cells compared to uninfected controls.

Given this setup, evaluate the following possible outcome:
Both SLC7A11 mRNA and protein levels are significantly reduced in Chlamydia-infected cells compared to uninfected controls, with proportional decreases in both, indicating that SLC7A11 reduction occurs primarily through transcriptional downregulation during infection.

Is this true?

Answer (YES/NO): NO